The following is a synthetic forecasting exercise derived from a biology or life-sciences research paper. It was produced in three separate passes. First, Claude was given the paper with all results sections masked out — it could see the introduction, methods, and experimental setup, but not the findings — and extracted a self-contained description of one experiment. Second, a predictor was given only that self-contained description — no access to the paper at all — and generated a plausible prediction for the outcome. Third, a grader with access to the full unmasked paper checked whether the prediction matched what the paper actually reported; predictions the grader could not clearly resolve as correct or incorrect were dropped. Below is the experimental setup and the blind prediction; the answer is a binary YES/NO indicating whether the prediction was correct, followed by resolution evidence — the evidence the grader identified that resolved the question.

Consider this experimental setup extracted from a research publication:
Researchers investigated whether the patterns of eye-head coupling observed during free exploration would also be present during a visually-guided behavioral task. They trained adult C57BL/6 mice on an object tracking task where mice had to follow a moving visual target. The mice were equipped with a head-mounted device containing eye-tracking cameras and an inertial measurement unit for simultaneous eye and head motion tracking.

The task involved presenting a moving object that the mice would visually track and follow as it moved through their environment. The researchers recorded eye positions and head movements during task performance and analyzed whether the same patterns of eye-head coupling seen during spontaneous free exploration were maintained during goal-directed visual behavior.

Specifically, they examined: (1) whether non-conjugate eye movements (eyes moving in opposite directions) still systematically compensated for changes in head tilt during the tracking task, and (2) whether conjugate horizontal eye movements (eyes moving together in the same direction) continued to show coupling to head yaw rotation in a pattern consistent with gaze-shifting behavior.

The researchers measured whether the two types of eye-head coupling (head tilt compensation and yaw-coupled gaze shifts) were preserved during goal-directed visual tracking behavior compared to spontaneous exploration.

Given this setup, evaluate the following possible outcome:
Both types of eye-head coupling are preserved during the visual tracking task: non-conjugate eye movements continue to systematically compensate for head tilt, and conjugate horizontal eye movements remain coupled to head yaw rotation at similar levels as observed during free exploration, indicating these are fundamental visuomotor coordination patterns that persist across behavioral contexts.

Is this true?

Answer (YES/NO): YES